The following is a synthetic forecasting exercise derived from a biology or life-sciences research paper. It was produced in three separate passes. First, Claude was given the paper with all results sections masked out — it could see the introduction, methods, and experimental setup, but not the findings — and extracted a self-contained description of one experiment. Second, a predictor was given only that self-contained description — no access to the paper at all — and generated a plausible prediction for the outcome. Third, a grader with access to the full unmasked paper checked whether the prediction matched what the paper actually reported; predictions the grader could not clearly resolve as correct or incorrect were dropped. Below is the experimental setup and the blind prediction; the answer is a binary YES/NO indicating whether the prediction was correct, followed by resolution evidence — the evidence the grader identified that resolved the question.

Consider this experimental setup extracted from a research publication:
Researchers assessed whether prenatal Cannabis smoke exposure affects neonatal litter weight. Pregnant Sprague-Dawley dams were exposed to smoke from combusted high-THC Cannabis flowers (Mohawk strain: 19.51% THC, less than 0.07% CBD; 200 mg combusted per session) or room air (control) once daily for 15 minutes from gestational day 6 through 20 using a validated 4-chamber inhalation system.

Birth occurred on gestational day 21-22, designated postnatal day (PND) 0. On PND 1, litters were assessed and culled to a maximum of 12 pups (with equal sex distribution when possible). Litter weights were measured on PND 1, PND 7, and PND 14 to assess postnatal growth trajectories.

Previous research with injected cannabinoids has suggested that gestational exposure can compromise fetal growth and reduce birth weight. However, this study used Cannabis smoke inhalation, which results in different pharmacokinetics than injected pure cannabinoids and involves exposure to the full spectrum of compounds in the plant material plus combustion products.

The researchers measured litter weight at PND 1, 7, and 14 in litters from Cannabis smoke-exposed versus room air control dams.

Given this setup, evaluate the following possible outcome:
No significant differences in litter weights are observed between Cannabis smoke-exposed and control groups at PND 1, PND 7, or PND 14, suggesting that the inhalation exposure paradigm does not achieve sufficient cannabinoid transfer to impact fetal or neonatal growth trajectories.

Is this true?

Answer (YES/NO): NO